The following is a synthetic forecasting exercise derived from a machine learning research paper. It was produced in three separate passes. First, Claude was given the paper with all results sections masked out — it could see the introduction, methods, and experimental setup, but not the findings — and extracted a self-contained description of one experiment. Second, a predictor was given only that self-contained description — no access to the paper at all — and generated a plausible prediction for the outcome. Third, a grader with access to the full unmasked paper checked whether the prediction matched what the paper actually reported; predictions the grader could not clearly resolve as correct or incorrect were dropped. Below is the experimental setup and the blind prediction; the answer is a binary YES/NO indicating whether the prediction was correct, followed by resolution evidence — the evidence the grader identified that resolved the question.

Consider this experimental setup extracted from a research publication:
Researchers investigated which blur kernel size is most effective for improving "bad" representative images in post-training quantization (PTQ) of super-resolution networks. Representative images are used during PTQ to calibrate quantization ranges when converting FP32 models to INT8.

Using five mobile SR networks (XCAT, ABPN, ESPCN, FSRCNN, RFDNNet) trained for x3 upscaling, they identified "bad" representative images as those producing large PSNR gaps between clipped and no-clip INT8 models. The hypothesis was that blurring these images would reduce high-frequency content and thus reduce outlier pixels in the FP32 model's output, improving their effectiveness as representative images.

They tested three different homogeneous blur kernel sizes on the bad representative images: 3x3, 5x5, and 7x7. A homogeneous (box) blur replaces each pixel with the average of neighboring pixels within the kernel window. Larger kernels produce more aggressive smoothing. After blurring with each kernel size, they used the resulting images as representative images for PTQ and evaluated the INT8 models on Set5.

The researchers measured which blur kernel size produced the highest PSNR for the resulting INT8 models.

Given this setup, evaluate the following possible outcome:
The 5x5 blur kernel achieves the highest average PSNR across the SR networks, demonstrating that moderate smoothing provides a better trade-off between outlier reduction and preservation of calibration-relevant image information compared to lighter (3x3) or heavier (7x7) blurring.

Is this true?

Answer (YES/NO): NO